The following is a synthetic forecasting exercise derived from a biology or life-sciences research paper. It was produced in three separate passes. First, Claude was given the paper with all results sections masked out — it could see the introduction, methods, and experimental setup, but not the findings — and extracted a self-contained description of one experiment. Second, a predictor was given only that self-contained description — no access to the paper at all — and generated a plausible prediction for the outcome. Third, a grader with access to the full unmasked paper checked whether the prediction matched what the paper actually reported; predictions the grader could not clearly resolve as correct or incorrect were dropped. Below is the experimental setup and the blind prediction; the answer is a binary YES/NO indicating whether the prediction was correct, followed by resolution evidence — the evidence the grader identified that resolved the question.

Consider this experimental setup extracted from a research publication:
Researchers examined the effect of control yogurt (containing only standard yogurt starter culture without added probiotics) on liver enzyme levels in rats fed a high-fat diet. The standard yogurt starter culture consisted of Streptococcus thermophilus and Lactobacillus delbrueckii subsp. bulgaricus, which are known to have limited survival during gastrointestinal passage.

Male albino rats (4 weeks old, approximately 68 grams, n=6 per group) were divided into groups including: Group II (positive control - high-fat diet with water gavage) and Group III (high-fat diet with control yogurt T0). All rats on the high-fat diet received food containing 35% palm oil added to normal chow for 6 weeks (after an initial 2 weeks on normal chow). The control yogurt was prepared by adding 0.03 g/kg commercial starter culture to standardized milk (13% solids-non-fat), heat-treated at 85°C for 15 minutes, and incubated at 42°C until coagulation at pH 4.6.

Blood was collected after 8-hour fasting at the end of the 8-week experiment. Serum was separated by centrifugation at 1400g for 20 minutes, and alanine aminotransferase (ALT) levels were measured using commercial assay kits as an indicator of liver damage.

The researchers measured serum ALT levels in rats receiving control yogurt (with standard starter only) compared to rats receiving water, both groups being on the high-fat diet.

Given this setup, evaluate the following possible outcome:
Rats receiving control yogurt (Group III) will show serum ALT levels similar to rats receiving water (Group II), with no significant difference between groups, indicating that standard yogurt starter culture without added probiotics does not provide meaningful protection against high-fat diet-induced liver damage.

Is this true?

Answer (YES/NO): NO